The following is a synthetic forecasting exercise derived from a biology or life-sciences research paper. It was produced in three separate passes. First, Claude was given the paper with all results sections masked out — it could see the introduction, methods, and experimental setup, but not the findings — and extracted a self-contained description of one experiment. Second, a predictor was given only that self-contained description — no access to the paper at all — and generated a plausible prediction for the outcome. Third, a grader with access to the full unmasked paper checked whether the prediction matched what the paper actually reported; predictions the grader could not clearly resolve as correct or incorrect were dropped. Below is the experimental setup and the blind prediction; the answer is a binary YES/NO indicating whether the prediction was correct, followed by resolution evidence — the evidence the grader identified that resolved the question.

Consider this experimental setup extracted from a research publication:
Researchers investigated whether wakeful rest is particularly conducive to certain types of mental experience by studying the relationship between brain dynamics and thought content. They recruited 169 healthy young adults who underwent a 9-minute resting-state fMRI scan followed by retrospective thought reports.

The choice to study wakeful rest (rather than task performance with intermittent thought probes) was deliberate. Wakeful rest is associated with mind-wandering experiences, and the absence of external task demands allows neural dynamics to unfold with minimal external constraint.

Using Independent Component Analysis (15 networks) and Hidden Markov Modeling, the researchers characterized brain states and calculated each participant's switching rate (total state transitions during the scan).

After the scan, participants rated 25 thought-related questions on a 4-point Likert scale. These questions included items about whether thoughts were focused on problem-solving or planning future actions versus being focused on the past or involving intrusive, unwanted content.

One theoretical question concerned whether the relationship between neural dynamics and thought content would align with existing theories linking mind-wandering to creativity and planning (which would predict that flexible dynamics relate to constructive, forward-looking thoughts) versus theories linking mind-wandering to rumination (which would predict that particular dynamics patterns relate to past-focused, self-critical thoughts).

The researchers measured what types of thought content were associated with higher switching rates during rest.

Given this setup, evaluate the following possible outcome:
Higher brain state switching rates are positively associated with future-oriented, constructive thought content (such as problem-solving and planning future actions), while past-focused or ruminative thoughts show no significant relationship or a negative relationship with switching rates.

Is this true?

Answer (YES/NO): YES